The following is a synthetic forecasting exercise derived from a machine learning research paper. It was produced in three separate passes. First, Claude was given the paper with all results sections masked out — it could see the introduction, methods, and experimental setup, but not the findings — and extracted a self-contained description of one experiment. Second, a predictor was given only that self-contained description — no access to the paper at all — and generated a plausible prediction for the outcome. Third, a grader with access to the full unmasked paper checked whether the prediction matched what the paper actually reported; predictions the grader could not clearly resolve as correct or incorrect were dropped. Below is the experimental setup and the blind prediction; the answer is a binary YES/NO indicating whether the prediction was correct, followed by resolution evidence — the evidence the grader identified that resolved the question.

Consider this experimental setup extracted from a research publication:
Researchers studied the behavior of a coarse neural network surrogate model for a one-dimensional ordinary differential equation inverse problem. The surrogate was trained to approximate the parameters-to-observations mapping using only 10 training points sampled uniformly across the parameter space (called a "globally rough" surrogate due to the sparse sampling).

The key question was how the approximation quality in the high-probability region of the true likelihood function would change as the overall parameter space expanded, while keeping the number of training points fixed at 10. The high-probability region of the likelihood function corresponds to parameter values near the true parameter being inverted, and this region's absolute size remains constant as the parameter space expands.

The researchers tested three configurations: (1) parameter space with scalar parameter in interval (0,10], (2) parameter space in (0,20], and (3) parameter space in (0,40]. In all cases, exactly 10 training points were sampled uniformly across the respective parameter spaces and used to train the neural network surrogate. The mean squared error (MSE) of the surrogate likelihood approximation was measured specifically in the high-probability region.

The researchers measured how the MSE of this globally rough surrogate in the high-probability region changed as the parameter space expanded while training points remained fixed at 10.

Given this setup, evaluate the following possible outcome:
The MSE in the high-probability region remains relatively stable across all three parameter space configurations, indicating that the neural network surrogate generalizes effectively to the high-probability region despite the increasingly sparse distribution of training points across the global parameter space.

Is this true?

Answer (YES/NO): NO